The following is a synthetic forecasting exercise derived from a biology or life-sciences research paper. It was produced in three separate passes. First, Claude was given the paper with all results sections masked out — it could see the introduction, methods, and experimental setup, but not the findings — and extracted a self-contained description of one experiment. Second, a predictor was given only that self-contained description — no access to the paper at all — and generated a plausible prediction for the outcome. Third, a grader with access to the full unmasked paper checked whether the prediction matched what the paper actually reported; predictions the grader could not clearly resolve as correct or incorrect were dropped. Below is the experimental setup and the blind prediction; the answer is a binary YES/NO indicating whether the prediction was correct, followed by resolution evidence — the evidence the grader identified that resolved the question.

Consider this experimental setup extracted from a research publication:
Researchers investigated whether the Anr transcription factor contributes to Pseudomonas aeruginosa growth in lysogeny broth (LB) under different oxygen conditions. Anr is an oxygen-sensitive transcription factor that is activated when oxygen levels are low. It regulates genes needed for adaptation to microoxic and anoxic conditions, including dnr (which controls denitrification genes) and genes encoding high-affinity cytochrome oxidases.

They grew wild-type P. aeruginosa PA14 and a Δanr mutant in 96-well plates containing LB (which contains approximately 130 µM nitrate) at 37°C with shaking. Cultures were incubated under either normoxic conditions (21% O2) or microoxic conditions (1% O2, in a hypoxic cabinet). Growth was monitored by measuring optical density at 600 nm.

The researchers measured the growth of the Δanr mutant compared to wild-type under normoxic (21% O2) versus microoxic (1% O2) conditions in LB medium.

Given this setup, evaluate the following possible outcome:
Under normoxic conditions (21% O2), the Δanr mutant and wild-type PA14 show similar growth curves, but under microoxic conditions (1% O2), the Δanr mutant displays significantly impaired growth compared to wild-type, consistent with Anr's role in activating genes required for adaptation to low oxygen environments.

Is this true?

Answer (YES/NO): NO